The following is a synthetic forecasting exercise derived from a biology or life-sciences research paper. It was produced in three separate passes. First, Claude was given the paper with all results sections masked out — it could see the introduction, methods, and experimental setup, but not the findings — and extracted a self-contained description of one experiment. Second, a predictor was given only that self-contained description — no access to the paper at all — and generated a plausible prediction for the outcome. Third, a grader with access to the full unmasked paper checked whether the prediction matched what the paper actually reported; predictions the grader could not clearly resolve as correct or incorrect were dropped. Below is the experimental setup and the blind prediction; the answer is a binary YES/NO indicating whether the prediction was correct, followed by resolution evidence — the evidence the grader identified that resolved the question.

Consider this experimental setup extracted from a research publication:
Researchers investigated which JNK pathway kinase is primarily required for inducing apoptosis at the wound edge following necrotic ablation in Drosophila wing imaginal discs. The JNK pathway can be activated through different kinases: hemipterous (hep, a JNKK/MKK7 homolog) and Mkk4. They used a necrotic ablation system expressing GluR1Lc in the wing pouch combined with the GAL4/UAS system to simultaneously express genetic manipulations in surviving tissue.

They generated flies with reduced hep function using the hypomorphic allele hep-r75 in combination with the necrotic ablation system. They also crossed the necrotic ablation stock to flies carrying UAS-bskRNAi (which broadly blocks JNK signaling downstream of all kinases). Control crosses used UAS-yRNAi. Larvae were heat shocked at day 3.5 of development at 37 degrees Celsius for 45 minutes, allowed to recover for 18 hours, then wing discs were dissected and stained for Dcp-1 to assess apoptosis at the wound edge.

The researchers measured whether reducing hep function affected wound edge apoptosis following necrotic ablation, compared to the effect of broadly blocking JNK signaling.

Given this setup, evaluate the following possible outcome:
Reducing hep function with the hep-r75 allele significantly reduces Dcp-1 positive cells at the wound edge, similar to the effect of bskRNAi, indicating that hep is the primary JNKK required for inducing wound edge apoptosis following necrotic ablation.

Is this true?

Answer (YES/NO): NO